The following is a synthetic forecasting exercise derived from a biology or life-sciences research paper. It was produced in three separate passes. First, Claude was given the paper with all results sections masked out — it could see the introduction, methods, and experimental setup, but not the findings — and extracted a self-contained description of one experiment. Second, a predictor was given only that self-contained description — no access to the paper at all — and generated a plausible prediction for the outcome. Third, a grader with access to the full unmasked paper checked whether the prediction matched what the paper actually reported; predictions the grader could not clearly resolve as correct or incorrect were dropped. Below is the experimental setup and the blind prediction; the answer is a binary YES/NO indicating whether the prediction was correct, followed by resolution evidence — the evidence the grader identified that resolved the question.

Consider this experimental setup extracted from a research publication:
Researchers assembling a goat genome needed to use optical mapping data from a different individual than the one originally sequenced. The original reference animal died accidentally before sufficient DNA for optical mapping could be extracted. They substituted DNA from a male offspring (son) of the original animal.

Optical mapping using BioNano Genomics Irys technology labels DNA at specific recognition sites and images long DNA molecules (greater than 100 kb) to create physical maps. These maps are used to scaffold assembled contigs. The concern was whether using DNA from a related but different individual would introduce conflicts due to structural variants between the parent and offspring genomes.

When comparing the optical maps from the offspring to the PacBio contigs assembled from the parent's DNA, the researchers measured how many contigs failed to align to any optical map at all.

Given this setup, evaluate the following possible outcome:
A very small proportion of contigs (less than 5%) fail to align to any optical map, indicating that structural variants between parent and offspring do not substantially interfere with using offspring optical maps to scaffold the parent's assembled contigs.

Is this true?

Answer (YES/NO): YES